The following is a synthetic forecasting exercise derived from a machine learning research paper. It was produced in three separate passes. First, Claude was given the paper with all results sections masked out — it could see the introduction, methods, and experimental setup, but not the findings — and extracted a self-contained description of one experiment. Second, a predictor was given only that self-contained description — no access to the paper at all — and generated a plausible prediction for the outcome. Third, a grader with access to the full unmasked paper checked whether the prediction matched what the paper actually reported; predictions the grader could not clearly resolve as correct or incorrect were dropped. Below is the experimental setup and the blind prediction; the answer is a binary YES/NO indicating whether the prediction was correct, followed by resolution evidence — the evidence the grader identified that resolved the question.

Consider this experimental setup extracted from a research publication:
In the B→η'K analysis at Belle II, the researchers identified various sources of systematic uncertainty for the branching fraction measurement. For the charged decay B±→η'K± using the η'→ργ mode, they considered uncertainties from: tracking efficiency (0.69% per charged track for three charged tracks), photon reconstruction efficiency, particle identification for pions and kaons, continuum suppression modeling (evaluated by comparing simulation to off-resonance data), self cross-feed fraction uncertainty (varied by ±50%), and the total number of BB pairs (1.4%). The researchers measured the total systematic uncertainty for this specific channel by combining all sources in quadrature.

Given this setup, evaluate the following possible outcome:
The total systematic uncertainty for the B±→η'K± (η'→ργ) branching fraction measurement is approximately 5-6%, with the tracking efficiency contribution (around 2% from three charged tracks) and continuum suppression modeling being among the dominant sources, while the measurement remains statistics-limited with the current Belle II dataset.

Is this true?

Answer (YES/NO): NO